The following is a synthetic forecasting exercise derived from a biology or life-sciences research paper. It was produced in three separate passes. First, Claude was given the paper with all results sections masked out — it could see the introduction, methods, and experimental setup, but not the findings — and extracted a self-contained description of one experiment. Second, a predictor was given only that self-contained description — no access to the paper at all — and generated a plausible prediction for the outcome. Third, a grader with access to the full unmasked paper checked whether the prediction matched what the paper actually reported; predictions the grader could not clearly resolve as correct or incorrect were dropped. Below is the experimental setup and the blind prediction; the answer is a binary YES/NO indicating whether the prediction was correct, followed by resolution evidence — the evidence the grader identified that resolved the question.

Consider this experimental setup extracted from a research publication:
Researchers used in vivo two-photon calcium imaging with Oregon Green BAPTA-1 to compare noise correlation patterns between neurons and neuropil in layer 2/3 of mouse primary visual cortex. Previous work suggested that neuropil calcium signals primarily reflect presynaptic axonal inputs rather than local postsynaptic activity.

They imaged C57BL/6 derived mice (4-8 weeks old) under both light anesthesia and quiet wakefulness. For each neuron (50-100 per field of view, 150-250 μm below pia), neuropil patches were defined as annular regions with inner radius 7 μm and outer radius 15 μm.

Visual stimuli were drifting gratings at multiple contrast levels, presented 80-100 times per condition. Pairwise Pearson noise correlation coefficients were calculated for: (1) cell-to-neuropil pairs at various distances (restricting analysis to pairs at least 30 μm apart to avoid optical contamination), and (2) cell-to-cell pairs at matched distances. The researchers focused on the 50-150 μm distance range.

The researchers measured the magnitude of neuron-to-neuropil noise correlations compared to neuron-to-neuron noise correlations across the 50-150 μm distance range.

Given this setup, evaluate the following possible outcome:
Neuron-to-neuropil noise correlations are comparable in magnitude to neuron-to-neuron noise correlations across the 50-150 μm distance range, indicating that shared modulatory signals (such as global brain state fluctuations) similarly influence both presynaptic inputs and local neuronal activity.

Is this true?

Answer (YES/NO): NO